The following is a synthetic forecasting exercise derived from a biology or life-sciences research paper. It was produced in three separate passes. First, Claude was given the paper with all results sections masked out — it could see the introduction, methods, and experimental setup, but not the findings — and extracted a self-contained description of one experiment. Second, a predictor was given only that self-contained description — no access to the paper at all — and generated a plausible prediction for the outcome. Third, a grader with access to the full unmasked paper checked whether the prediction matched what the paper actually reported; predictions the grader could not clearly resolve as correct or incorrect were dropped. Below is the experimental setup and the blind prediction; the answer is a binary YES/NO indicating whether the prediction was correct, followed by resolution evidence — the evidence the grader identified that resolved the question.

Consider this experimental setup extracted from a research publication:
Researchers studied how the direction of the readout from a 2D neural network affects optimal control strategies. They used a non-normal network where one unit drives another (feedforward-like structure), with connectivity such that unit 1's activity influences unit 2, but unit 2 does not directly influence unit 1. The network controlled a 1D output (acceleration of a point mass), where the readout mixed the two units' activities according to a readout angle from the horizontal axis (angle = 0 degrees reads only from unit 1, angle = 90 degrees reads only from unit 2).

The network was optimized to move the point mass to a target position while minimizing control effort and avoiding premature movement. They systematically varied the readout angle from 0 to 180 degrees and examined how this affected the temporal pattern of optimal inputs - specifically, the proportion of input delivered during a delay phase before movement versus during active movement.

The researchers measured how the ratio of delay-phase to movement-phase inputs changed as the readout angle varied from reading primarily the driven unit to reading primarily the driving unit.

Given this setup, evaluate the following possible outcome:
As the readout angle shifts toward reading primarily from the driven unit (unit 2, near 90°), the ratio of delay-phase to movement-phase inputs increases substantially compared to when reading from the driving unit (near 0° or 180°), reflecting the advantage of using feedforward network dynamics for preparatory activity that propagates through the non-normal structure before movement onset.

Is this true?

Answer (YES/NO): YES